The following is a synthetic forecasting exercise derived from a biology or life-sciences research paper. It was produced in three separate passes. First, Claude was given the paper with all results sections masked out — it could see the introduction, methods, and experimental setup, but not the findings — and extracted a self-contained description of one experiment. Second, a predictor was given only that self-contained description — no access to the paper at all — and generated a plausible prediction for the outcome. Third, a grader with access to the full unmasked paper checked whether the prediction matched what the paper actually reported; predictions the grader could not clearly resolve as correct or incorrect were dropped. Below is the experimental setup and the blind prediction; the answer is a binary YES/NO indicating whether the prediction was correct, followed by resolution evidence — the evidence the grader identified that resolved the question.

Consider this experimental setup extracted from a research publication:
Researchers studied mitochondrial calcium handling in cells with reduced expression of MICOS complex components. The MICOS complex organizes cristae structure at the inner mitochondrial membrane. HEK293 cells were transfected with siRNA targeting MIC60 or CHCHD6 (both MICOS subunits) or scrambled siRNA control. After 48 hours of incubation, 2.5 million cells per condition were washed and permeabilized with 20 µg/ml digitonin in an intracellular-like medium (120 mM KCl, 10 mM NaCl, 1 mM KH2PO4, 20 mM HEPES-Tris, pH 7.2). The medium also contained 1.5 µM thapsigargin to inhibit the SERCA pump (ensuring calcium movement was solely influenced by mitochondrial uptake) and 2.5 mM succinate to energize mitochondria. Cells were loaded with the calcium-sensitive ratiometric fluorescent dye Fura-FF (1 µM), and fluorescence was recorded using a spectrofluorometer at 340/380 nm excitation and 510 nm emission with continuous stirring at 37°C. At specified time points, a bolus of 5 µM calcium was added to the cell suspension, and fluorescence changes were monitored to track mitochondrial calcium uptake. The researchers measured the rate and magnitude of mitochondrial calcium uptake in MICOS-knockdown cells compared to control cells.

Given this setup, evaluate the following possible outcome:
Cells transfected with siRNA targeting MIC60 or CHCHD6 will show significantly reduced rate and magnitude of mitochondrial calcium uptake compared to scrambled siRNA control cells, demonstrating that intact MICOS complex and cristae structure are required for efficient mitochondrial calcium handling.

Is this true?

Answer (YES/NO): YES